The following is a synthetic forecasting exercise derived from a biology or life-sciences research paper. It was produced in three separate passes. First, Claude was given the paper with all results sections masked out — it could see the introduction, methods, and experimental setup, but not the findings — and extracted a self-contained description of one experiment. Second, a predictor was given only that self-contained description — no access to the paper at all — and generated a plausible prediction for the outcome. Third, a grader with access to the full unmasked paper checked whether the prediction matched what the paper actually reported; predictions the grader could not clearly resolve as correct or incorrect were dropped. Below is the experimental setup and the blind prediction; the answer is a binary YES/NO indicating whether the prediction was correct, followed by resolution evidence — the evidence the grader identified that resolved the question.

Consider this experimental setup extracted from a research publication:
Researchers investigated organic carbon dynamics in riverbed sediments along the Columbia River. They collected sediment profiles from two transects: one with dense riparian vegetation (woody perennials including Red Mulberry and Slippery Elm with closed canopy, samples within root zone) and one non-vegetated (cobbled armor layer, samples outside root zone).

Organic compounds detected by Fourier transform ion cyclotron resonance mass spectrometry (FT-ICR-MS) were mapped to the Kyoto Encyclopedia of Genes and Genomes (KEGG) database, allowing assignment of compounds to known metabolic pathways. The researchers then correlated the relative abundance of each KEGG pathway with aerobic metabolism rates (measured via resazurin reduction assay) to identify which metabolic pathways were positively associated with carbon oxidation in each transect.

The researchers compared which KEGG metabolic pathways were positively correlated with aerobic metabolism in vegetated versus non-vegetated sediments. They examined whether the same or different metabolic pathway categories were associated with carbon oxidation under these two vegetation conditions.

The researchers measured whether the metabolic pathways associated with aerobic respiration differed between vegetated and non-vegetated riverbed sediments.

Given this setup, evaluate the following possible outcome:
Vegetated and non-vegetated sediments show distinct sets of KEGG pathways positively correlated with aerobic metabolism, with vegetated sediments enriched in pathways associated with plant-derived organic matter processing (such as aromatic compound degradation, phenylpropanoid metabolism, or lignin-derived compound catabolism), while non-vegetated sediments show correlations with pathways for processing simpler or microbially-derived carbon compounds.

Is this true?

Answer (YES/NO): NO